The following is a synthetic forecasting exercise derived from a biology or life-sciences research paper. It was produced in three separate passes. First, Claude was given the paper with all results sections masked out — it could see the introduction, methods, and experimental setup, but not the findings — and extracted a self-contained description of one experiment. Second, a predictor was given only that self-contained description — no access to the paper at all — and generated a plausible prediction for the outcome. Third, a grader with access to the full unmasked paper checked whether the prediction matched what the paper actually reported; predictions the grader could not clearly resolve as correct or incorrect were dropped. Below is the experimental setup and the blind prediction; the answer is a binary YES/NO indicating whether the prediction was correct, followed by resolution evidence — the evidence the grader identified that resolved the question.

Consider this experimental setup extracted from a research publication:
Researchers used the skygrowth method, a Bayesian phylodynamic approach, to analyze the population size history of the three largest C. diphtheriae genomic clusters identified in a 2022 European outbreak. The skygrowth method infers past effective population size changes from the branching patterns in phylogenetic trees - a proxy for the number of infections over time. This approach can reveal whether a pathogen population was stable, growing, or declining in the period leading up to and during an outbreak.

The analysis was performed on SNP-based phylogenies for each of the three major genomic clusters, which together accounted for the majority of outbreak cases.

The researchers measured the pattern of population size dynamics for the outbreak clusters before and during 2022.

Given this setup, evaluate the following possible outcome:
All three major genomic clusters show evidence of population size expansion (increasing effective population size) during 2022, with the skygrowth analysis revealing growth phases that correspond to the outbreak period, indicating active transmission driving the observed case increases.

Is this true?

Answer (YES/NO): NO